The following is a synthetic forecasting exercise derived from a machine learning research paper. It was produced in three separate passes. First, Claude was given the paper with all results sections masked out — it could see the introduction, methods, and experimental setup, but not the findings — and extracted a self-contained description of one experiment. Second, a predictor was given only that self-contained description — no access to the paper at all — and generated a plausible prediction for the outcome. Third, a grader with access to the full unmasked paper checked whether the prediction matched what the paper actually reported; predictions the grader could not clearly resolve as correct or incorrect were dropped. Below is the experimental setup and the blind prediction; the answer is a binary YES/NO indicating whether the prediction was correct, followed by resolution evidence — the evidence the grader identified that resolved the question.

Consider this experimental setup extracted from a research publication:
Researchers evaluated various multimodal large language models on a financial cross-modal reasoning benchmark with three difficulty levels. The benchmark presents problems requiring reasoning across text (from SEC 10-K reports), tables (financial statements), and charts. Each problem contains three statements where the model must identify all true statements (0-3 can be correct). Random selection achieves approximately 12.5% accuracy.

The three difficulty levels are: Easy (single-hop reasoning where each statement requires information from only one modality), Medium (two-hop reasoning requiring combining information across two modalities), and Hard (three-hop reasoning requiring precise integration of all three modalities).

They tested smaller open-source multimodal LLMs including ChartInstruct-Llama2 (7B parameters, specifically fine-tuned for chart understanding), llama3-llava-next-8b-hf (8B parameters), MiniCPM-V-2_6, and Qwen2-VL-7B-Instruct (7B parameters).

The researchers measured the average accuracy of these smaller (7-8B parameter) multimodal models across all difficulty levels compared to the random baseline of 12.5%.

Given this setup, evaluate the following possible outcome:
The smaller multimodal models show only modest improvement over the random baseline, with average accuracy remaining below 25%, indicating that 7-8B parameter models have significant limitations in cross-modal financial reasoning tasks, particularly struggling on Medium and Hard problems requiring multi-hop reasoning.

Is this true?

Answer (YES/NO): YES